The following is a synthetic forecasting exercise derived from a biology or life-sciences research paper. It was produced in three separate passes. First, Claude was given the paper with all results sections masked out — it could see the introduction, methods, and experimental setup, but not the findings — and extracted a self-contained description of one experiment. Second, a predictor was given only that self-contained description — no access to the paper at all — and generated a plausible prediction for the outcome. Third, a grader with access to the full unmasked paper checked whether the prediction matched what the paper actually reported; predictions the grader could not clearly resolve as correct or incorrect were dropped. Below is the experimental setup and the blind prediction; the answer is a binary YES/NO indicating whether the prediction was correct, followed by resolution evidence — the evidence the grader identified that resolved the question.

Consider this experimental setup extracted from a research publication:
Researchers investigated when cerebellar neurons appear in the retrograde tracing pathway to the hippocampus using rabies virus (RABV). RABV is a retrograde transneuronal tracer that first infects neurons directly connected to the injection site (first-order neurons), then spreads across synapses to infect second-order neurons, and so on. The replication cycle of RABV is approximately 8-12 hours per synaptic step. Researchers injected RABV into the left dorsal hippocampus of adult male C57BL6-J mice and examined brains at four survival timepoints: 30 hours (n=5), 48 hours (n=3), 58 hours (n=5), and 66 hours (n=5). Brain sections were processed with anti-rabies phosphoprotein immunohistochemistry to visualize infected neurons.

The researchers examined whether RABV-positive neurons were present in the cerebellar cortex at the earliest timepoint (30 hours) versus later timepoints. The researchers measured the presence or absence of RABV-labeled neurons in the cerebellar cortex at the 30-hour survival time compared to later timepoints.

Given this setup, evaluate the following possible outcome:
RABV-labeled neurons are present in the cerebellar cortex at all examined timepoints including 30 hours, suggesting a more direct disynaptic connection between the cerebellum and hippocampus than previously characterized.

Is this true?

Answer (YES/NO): NO